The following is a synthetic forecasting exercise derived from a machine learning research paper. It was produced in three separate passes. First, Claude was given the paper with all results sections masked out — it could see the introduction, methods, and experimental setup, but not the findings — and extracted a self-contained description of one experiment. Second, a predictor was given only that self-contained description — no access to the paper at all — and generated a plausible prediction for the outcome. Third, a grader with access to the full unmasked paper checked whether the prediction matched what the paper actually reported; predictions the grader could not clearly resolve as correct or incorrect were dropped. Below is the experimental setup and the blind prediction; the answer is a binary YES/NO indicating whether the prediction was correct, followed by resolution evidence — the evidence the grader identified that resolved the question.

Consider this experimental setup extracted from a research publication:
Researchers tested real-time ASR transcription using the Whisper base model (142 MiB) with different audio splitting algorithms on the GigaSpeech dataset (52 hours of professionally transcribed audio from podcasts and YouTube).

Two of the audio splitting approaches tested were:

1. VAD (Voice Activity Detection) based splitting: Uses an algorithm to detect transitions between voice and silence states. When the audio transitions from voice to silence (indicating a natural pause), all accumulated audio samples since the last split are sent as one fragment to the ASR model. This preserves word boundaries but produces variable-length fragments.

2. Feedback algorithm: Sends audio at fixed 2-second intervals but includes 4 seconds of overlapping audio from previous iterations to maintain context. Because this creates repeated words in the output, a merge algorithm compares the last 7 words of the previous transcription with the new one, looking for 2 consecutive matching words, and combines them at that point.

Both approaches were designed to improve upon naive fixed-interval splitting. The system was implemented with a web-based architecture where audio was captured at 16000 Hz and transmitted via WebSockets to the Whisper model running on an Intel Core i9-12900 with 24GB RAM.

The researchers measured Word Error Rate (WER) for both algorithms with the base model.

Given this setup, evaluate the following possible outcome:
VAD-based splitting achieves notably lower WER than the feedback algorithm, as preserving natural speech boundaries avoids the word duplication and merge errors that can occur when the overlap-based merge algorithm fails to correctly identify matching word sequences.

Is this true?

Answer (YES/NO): YES